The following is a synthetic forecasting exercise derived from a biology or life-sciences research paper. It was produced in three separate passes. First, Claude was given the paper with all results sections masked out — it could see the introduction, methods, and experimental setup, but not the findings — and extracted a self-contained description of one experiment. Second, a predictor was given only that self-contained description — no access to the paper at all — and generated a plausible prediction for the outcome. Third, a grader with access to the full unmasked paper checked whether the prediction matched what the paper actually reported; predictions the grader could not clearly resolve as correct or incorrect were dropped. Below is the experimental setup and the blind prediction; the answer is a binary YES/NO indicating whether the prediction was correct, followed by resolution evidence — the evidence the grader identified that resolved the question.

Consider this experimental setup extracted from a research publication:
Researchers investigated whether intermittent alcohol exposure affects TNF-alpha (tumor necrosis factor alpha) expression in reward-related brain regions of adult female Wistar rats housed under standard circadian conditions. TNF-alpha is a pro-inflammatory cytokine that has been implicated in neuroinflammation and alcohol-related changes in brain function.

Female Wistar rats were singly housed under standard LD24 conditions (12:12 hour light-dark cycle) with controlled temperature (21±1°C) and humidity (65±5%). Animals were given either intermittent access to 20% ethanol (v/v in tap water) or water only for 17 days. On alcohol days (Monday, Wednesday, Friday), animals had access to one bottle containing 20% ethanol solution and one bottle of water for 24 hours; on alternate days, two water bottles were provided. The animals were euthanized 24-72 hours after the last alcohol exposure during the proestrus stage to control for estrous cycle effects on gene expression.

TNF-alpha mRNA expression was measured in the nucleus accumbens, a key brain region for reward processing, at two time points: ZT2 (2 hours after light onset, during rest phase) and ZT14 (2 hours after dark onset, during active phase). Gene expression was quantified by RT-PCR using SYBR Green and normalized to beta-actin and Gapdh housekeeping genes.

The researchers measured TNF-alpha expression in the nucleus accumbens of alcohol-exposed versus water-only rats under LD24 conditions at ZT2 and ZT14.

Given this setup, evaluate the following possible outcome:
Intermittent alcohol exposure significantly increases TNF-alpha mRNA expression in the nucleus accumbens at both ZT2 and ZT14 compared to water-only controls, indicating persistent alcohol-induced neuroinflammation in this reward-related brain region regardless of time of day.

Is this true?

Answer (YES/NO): NO